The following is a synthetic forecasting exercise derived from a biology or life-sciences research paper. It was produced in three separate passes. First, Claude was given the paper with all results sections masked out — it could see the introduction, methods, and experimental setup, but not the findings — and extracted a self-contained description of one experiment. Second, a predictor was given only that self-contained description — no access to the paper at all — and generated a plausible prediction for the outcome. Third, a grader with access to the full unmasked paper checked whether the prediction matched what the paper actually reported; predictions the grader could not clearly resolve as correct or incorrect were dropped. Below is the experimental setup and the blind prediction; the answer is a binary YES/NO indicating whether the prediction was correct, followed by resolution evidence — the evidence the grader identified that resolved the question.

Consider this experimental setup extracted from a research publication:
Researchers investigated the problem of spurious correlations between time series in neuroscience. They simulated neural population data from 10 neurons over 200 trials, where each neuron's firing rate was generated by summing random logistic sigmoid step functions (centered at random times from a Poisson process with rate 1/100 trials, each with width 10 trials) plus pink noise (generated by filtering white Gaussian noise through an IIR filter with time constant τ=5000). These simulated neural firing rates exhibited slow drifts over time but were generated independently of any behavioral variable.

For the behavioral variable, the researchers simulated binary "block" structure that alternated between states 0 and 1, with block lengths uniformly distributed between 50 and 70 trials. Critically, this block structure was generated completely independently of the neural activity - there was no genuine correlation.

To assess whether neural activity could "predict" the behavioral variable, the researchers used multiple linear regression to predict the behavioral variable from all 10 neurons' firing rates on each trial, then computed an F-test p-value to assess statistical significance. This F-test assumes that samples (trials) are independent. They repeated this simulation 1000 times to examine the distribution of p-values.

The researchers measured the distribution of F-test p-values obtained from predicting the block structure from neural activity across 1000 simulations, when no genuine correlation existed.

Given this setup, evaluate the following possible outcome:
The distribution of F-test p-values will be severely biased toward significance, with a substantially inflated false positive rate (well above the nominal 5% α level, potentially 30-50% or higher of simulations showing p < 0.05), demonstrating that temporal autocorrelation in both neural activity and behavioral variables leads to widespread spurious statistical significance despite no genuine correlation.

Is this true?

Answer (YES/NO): YES